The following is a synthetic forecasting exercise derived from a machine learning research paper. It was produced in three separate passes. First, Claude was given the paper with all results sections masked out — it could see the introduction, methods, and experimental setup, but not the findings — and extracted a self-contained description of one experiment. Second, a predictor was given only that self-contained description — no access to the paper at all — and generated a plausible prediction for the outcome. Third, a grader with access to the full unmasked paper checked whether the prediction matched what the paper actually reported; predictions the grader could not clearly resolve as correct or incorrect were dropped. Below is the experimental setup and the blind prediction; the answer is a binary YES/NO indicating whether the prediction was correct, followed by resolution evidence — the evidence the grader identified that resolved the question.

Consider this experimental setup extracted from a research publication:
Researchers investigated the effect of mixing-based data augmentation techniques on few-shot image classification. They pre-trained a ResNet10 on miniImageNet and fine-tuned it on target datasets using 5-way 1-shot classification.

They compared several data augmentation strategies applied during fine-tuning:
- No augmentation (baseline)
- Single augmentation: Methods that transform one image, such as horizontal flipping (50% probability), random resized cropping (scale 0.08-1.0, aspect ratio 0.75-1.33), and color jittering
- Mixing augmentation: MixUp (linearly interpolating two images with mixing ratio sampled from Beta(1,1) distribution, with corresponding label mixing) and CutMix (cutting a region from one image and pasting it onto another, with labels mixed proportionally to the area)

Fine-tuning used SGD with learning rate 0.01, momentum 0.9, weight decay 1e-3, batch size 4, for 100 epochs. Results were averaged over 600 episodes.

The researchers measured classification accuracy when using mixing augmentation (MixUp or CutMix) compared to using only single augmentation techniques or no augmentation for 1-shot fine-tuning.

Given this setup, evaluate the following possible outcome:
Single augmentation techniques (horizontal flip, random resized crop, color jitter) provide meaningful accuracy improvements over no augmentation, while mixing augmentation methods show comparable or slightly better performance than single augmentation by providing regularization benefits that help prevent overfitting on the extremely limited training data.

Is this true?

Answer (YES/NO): NO